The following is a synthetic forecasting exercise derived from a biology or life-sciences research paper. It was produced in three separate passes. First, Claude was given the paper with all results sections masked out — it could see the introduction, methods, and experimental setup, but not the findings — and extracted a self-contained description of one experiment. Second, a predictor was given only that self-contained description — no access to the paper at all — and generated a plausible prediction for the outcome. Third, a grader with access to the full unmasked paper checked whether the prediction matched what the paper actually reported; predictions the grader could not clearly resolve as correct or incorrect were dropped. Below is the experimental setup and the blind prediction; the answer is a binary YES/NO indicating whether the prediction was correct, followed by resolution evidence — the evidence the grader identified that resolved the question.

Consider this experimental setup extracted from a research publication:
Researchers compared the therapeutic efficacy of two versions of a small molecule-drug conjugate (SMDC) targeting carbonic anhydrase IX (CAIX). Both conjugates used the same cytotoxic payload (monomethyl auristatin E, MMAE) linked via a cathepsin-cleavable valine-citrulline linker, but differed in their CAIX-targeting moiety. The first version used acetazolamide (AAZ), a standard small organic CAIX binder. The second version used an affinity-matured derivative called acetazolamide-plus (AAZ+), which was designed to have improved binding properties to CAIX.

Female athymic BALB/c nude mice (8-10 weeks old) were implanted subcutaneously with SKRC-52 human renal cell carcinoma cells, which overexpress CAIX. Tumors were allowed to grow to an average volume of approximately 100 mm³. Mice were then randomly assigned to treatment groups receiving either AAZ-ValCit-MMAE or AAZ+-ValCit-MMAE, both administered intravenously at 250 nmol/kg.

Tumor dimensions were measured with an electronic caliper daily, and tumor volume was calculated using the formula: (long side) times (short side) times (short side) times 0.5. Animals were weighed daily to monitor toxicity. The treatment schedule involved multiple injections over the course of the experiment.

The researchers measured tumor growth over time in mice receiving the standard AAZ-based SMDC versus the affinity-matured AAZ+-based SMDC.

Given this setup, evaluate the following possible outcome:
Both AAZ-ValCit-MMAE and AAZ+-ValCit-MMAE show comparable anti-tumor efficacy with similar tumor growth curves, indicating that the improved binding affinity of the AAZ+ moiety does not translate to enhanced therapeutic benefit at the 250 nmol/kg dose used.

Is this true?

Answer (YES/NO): NO